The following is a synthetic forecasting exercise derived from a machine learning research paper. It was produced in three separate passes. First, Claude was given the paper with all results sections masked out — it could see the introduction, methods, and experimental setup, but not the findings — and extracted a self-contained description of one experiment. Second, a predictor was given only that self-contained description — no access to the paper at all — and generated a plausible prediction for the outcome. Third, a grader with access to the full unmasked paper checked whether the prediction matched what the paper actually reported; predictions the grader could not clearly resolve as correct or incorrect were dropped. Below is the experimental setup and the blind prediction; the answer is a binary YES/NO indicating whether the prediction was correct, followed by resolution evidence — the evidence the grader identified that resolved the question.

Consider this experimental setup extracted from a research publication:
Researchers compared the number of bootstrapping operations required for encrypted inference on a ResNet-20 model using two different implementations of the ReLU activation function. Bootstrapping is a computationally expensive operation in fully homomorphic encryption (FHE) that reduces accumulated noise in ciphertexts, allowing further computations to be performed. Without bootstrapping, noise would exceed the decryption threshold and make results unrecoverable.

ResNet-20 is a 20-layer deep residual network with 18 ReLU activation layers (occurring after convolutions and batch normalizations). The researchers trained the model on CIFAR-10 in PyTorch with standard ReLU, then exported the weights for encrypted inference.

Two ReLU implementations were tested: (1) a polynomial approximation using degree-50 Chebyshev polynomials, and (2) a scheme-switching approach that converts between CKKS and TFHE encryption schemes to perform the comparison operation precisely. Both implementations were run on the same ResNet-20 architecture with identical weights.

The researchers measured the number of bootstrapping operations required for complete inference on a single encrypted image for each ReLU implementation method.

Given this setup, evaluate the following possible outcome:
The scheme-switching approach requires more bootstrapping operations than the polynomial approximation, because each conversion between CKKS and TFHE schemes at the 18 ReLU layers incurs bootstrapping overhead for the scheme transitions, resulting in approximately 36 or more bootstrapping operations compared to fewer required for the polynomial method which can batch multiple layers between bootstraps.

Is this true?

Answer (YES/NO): NO